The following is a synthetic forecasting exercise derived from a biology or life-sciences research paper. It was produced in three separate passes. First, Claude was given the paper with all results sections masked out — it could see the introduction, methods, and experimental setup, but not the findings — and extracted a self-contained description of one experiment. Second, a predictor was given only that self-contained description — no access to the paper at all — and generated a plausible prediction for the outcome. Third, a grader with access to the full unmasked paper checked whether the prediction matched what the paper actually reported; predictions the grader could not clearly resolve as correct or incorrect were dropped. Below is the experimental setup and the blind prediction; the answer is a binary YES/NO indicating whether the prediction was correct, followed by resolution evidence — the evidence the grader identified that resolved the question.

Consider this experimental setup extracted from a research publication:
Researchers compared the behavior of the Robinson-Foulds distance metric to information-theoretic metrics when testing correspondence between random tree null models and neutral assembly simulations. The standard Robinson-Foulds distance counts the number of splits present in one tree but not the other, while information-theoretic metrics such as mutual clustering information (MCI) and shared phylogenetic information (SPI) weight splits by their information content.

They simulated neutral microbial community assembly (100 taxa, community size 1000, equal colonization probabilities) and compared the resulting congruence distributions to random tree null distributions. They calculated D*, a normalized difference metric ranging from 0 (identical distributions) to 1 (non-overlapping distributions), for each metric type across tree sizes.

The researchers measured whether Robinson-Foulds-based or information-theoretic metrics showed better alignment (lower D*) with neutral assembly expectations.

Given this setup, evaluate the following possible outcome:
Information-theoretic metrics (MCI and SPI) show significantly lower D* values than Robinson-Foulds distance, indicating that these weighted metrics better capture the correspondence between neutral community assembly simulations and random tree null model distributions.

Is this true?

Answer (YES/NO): NO